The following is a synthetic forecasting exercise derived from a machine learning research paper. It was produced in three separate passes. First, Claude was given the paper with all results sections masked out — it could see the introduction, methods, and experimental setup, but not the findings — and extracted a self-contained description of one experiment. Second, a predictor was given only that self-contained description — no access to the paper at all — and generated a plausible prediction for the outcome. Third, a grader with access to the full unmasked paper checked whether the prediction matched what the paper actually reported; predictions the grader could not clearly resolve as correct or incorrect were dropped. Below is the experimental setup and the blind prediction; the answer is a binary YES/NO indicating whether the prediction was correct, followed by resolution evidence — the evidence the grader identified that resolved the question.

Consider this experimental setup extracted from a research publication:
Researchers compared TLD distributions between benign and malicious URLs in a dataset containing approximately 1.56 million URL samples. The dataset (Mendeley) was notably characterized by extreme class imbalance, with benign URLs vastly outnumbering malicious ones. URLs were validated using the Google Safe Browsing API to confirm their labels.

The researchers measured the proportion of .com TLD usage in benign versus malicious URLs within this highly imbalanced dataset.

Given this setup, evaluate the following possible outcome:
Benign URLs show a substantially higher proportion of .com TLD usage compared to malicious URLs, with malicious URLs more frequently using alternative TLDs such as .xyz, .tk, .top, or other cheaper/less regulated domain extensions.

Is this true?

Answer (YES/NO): NO